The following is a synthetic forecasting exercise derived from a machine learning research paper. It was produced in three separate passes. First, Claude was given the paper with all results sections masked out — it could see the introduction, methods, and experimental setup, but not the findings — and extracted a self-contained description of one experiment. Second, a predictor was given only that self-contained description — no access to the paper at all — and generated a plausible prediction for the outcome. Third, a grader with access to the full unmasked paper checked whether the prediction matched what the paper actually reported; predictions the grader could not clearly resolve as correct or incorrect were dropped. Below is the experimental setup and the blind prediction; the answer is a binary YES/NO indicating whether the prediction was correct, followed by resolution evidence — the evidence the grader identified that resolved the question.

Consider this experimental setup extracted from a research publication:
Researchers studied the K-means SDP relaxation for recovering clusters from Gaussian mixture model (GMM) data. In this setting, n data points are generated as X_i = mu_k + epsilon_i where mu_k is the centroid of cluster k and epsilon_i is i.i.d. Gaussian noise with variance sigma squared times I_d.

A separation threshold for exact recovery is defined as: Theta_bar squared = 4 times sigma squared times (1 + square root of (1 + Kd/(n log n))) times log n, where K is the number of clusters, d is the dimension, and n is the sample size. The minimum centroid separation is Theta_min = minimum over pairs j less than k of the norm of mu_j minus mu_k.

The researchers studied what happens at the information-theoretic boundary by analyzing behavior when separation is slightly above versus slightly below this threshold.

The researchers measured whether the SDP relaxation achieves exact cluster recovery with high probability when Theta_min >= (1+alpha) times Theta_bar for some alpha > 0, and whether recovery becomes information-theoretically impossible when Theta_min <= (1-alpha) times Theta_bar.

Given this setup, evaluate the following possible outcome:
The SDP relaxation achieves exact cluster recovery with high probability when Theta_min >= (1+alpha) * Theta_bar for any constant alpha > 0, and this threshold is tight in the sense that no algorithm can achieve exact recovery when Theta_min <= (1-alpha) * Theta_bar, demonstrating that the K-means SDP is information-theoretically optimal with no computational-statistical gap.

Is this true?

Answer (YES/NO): YES